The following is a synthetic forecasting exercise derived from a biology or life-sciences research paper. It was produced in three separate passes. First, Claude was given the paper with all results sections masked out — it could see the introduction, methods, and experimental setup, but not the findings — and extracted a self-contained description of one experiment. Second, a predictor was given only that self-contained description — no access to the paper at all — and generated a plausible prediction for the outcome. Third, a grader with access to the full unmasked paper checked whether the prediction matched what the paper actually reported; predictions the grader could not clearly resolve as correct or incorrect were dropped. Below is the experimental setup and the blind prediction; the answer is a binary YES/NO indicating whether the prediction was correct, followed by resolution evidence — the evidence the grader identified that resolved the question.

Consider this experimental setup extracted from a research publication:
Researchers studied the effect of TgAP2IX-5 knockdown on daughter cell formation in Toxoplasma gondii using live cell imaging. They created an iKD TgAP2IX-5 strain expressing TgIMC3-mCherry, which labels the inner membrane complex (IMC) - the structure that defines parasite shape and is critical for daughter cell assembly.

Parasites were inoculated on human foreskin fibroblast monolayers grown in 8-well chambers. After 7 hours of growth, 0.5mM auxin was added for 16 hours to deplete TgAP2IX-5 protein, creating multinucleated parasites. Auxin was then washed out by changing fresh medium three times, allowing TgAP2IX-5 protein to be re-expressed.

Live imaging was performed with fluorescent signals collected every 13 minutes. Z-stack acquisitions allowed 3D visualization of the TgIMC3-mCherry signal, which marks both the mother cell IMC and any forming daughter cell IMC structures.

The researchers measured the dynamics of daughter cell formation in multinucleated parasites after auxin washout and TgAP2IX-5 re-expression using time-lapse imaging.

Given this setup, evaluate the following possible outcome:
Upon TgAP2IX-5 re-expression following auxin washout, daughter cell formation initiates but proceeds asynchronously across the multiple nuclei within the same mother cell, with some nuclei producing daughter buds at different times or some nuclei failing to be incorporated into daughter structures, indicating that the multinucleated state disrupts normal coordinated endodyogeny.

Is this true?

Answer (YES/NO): NO